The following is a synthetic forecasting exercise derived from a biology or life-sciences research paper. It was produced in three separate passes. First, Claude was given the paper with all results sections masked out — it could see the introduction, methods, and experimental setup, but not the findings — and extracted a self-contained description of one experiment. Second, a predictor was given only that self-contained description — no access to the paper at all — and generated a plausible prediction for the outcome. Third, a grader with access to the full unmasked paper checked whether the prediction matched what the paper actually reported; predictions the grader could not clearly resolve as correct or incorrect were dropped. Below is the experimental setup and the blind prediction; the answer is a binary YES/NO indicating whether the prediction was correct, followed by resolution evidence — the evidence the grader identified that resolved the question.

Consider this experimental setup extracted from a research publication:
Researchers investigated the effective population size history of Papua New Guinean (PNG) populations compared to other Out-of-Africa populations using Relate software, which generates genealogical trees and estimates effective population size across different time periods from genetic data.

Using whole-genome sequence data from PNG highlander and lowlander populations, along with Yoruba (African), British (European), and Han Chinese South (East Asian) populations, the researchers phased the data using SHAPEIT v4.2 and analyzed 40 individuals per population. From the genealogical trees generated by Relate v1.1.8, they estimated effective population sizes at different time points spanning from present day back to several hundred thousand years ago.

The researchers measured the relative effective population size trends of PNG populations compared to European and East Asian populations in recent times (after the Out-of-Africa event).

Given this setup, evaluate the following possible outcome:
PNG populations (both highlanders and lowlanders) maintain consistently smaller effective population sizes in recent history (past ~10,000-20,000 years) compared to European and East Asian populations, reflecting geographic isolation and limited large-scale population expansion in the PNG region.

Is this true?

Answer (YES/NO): YES